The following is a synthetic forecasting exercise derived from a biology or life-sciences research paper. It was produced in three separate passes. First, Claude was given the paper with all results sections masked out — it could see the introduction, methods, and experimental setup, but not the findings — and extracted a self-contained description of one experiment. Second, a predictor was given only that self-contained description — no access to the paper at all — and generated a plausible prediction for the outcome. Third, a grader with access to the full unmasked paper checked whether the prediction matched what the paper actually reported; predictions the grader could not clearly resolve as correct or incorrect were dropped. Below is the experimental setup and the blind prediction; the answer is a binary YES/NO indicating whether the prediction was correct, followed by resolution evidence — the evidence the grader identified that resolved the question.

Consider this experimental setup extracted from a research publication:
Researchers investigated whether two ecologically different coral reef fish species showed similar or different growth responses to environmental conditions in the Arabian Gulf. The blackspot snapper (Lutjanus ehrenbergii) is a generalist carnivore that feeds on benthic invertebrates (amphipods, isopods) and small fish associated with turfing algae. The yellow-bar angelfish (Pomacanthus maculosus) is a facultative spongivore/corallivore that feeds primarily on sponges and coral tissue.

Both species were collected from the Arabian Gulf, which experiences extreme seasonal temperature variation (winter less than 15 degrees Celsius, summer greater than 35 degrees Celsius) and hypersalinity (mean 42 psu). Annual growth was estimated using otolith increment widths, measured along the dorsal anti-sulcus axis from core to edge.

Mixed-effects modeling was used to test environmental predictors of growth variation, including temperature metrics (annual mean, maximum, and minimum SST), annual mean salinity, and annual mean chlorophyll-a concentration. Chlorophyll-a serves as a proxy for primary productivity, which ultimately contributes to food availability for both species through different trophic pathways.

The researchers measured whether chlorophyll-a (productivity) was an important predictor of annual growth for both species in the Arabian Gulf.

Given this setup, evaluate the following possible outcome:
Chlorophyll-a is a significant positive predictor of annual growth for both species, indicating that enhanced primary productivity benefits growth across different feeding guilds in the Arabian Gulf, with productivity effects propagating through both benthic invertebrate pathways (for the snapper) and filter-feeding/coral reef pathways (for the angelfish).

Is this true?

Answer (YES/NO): NO